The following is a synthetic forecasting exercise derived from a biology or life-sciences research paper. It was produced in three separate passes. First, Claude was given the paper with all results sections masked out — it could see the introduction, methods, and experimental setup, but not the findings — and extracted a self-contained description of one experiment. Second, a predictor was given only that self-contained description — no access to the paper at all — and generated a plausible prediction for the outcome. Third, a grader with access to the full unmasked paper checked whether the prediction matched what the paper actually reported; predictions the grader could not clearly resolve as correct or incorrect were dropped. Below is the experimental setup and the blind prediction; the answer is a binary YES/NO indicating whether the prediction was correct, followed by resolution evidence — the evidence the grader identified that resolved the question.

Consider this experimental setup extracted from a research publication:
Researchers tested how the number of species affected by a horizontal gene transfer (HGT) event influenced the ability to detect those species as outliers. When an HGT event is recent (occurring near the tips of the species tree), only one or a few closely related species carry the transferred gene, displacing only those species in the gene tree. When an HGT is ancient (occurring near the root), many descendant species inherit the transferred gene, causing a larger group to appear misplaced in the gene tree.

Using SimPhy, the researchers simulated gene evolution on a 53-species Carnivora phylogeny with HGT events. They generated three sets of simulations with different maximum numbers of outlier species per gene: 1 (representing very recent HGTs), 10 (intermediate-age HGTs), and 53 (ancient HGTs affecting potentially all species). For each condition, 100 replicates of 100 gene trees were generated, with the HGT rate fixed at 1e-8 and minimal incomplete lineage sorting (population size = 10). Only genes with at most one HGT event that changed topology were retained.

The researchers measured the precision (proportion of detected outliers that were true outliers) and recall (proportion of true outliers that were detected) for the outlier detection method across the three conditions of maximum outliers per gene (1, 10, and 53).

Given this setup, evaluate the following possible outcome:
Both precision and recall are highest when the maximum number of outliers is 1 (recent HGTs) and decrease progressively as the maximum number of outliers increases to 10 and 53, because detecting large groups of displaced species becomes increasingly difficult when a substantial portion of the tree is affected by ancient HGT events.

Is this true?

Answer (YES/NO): YES